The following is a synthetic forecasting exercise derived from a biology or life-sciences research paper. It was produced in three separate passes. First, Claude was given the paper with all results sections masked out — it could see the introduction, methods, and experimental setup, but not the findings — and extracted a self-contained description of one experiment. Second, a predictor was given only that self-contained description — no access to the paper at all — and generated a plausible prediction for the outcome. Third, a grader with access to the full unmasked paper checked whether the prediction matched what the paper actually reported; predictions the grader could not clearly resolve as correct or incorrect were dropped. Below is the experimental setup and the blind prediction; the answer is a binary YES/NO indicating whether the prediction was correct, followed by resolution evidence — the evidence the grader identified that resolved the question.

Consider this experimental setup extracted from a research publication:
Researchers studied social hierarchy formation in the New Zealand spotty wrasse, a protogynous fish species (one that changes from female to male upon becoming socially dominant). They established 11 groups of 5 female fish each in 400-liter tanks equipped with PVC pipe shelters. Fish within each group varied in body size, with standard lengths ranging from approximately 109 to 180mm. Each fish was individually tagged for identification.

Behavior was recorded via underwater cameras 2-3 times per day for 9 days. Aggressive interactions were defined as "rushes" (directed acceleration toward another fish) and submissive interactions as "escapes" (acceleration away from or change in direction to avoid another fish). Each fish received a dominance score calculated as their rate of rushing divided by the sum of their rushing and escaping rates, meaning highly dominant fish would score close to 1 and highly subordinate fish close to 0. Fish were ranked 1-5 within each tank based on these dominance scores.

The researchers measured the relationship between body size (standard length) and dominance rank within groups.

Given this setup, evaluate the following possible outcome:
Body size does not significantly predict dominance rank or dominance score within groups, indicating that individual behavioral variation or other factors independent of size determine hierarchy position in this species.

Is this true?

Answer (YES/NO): NO